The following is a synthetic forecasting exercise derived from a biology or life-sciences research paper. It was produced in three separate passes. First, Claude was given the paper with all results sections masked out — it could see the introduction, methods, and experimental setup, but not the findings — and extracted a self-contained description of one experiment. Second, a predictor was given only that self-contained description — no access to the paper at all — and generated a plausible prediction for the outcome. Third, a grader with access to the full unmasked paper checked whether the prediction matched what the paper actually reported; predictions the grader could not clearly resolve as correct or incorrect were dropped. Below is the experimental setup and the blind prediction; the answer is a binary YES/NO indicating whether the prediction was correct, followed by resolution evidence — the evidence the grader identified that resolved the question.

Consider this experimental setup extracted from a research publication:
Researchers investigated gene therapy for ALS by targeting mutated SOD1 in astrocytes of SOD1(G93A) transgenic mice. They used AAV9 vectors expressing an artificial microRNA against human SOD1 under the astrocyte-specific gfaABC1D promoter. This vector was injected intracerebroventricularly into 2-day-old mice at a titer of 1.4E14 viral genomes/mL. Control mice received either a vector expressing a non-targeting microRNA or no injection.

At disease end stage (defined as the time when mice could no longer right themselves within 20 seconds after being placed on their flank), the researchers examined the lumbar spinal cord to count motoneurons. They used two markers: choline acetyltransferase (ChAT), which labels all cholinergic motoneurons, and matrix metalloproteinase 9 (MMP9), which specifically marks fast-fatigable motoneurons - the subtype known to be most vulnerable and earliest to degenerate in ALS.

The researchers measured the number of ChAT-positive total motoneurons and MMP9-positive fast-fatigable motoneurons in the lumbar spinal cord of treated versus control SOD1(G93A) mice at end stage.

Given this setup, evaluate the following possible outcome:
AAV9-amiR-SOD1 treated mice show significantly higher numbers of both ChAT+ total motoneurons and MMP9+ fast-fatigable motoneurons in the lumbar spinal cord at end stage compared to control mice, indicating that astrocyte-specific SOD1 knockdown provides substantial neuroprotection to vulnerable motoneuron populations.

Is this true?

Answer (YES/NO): YES